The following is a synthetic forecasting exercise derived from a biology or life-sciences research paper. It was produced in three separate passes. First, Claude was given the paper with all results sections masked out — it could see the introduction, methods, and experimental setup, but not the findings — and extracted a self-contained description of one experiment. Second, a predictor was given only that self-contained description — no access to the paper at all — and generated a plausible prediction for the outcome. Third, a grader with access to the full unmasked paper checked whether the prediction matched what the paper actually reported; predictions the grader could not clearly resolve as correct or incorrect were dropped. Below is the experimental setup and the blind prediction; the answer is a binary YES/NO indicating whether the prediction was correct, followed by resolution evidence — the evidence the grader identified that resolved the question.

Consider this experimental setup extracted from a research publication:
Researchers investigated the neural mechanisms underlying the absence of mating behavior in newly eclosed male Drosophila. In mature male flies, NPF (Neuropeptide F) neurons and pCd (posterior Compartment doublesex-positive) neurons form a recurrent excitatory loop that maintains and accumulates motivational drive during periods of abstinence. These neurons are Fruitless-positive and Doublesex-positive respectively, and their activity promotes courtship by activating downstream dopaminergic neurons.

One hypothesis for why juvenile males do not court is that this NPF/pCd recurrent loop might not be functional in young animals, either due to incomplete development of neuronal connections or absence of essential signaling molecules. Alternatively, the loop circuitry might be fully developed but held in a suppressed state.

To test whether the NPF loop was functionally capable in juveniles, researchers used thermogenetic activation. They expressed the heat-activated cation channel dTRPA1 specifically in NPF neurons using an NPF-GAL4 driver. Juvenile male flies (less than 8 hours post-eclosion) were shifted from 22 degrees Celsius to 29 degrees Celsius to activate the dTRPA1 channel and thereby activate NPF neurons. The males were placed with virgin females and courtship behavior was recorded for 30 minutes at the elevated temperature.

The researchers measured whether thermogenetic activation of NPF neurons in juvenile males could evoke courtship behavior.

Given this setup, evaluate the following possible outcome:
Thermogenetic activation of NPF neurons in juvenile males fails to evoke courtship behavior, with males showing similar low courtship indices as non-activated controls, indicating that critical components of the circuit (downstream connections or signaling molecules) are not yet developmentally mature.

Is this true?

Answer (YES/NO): NO